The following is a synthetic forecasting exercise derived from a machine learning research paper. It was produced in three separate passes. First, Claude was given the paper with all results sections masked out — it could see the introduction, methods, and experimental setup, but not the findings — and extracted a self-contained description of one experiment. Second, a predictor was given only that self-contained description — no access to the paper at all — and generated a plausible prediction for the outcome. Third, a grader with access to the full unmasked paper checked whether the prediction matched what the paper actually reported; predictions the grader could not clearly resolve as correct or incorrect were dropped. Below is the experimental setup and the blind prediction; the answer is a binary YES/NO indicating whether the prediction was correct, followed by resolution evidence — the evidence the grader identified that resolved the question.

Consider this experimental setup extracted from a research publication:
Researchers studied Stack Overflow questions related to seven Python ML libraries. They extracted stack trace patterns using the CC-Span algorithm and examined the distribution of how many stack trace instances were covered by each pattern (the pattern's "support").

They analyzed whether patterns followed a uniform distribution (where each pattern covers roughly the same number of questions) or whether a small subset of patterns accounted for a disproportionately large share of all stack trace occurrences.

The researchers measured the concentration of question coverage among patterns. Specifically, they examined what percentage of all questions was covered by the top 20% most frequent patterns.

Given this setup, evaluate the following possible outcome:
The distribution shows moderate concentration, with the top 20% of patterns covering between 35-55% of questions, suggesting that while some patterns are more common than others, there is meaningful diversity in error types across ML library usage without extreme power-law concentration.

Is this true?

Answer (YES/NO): NO